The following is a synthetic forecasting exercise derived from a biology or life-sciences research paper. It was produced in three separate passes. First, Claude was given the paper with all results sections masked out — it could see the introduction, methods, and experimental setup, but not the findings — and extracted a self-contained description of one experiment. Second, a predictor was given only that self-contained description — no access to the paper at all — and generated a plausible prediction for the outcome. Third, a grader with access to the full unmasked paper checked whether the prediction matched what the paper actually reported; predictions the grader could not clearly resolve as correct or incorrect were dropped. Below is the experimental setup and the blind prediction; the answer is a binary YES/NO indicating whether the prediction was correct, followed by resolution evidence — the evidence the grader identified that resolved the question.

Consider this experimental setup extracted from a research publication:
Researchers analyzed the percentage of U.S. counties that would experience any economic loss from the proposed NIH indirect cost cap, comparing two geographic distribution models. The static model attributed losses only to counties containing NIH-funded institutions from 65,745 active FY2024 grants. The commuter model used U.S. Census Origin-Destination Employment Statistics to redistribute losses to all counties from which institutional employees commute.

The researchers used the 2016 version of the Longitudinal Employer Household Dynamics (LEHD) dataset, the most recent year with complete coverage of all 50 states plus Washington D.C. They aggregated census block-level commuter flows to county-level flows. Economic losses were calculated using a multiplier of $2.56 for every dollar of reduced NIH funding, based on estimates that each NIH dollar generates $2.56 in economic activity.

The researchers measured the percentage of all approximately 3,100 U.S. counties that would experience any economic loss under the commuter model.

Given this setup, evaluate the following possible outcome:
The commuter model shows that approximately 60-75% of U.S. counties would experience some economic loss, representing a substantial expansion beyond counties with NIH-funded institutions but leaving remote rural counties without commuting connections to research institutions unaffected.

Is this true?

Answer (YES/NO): NO